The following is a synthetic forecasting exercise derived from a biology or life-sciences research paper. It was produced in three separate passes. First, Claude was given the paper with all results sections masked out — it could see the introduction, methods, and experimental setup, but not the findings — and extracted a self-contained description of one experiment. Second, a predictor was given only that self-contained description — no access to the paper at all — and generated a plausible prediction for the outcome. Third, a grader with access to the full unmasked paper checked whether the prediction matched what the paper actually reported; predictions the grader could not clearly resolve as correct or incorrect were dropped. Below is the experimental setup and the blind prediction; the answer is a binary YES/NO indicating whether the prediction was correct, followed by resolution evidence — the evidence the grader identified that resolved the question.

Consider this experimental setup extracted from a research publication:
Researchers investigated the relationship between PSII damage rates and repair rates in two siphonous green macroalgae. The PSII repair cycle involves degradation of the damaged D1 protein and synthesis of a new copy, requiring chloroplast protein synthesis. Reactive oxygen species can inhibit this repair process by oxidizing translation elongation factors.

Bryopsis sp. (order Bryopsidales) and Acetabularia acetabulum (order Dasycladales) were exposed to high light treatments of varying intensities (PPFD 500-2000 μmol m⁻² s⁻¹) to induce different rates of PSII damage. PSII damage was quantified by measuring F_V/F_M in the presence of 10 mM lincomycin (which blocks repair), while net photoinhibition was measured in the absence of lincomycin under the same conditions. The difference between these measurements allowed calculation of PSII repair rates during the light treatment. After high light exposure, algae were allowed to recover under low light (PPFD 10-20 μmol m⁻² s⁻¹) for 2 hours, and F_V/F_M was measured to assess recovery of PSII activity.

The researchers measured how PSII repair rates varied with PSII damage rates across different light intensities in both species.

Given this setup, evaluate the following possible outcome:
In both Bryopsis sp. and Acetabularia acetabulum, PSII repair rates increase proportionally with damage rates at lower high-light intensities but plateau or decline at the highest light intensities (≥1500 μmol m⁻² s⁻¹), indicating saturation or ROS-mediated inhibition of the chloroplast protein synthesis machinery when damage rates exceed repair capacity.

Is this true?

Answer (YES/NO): NO